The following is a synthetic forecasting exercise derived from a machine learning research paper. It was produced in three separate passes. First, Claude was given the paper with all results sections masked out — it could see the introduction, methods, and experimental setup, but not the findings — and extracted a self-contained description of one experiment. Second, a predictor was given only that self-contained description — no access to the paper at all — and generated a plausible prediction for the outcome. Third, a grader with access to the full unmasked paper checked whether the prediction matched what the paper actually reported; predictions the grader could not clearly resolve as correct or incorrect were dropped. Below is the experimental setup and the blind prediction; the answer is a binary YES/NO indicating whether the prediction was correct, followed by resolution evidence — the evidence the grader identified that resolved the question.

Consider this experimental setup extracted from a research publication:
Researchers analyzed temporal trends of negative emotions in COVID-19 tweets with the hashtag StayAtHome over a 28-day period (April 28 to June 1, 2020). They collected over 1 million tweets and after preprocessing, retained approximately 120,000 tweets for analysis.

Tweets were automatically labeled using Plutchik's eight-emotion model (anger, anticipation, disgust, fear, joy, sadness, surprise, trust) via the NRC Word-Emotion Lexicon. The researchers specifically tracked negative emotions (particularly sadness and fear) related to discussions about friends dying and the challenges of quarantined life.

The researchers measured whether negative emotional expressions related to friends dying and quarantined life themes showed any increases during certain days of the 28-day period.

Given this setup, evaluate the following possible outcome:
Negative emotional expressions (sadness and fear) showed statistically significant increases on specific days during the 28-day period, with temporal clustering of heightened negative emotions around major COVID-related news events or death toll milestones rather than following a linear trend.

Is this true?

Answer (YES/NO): NO